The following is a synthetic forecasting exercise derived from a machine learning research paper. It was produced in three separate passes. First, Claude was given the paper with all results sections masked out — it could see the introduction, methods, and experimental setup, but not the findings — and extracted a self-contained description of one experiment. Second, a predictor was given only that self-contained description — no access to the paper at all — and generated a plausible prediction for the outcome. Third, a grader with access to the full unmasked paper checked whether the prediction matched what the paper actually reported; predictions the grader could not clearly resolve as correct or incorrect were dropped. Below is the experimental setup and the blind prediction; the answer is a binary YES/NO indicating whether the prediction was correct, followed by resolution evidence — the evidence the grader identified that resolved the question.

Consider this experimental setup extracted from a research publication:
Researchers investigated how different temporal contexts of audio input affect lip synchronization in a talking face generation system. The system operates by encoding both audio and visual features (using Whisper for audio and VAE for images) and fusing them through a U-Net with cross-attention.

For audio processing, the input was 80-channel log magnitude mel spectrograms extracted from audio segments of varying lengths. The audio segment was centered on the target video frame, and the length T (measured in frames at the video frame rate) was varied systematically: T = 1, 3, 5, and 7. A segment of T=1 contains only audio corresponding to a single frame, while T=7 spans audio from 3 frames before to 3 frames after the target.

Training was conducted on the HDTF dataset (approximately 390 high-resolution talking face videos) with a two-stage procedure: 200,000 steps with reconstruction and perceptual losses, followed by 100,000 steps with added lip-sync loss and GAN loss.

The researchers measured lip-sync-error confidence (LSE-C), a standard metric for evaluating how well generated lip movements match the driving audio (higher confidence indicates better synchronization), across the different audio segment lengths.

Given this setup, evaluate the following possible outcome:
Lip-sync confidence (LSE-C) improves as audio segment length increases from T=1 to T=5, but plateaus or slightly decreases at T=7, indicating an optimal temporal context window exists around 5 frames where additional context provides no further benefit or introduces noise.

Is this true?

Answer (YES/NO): NO